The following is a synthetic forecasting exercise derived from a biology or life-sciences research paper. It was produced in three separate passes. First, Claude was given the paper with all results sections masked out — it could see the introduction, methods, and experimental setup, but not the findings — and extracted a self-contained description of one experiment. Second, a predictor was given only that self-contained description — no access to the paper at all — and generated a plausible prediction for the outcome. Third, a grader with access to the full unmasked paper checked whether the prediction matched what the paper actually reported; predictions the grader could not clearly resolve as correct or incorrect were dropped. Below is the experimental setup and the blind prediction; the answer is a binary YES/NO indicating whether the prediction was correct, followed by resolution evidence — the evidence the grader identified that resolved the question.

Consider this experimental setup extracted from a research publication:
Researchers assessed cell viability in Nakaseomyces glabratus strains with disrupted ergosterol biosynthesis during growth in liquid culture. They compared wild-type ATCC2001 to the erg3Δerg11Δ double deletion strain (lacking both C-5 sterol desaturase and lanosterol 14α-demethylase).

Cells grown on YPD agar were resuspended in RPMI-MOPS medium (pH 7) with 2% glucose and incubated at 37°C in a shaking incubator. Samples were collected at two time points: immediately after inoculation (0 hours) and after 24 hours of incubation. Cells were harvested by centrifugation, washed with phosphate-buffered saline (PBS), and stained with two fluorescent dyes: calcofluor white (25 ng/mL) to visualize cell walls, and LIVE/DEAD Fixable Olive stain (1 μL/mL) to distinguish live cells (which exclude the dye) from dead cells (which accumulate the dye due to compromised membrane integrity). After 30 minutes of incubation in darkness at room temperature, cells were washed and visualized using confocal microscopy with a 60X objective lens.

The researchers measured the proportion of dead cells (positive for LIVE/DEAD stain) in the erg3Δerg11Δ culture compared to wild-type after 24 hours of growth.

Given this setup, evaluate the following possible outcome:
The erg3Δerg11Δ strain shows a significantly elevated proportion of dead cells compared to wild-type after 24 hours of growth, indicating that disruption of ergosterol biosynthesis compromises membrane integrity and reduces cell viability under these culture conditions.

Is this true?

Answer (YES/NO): YES